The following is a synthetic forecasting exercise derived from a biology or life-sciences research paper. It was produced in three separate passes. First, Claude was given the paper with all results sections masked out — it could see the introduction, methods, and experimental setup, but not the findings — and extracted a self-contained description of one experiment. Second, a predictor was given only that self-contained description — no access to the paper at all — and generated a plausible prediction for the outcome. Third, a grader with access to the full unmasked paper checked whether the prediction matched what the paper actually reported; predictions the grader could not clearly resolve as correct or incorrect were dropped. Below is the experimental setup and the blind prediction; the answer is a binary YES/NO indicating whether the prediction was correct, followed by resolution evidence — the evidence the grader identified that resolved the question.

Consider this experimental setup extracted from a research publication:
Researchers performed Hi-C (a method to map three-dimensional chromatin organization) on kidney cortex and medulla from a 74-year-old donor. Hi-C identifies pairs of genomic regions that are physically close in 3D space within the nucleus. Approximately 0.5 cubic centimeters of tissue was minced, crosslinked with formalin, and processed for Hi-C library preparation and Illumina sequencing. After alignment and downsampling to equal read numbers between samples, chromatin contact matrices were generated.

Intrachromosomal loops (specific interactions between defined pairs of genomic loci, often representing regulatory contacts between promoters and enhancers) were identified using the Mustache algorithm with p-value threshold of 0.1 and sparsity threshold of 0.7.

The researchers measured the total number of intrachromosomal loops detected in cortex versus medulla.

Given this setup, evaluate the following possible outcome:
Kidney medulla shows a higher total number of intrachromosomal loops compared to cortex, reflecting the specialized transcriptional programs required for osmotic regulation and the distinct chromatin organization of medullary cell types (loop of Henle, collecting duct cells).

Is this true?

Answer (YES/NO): YES